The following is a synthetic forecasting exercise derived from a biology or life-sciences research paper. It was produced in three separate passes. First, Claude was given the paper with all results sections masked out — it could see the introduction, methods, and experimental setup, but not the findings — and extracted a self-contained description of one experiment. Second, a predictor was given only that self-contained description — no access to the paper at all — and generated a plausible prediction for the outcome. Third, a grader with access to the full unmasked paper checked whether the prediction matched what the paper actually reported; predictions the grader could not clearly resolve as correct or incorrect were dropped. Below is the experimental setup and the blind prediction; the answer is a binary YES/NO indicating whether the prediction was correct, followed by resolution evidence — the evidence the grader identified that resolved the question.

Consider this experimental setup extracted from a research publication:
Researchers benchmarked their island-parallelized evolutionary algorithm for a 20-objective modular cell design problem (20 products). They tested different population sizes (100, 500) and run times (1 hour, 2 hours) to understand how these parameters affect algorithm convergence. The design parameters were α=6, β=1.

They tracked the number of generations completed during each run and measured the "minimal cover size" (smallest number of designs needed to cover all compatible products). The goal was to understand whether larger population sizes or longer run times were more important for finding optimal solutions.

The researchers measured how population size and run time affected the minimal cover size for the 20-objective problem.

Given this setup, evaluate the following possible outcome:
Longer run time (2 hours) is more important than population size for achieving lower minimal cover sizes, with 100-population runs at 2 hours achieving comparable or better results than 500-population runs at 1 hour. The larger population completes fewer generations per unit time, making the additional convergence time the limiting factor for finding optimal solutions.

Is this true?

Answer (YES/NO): NO